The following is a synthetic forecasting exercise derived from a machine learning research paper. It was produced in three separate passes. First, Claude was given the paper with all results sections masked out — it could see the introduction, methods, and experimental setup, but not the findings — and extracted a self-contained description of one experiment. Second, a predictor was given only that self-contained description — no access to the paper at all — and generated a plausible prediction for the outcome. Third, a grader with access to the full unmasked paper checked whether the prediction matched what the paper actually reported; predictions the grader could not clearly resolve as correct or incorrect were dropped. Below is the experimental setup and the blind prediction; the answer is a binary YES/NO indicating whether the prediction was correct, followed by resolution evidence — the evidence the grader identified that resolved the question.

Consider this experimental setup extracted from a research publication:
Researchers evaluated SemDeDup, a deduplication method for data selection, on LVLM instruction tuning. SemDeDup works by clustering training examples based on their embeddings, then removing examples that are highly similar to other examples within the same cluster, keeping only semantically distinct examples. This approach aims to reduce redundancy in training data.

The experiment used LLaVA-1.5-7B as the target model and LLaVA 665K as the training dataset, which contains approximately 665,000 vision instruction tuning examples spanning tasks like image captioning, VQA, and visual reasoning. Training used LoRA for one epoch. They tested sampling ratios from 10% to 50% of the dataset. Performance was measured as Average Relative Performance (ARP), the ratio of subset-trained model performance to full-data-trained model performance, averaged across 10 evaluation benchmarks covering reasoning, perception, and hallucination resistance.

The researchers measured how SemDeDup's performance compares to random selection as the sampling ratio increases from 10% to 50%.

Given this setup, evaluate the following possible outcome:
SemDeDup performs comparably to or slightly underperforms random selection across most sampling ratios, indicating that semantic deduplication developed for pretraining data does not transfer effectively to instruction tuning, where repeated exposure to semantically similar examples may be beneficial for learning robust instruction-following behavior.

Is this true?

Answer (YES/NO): NO